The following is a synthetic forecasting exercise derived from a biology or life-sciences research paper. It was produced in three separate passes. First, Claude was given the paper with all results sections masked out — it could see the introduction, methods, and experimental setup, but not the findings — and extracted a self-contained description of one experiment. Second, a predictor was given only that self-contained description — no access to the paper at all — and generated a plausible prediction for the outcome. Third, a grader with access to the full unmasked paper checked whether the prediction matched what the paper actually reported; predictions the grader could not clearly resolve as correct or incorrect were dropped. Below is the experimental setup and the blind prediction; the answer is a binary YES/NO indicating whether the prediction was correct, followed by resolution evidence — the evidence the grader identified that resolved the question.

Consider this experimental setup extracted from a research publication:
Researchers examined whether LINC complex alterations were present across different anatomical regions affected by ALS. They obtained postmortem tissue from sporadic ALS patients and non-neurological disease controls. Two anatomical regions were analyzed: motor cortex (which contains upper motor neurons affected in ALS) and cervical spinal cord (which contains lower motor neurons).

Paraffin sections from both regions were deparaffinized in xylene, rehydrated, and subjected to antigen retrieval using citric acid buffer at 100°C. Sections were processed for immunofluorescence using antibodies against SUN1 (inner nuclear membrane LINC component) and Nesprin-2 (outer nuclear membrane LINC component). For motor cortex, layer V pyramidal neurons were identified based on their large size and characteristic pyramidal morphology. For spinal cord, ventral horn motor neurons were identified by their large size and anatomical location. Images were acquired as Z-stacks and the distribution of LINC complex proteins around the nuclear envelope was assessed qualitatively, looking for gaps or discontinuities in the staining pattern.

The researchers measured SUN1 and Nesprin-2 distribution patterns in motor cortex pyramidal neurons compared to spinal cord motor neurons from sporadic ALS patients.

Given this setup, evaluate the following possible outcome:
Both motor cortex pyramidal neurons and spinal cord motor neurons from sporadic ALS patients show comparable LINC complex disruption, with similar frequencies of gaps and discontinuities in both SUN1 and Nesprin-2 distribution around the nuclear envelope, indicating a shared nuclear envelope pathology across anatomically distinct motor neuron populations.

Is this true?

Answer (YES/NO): NO